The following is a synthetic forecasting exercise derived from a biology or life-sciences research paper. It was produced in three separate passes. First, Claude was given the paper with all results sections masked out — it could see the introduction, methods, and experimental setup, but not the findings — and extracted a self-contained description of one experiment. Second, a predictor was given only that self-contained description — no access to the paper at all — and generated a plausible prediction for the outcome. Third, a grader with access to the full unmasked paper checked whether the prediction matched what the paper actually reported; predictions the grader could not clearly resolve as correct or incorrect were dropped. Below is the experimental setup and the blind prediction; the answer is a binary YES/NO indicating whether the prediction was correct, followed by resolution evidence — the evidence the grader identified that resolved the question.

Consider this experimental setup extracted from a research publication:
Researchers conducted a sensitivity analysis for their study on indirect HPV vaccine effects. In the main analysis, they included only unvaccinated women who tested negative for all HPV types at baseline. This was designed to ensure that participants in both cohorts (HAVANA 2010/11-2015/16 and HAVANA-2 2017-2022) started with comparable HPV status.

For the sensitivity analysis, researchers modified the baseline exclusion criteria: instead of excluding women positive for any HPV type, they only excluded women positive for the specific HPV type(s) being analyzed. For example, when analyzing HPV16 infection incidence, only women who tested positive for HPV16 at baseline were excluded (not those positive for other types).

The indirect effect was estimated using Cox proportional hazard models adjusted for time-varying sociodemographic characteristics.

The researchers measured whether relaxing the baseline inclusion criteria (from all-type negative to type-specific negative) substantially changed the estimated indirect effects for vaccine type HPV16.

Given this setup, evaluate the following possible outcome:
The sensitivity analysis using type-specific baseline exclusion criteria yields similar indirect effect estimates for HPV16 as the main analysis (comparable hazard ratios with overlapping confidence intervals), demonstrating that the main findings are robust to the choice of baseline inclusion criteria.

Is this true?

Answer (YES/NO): YES